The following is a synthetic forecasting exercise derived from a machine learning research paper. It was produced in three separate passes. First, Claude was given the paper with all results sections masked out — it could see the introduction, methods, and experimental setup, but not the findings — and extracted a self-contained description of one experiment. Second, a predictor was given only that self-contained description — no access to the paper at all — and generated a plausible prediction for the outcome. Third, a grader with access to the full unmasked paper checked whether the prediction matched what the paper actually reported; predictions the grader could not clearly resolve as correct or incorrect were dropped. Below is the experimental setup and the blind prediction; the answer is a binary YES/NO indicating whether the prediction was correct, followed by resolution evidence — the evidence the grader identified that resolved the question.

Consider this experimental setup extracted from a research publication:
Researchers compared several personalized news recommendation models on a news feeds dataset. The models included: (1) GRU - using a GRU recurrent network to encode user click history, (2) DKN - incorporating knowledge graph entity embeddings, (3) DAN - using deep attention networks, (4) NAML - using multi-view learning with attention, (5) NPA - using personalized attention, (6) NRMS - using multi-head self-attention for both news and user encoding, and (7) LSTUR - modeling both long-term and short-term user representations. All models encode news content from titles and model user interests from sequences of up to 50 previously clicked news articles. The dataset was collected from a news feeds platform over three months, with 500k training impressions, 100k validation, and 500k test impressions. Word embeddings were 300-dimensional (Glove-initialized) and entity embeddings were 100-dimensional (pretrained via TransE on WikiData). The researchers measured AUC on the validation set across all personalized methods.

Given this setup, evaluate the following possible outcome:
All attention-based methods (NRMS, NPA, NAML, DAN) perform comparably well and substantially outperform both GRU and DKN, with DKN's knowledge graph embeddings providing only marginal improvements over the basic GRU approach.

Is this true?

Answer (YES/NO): NO